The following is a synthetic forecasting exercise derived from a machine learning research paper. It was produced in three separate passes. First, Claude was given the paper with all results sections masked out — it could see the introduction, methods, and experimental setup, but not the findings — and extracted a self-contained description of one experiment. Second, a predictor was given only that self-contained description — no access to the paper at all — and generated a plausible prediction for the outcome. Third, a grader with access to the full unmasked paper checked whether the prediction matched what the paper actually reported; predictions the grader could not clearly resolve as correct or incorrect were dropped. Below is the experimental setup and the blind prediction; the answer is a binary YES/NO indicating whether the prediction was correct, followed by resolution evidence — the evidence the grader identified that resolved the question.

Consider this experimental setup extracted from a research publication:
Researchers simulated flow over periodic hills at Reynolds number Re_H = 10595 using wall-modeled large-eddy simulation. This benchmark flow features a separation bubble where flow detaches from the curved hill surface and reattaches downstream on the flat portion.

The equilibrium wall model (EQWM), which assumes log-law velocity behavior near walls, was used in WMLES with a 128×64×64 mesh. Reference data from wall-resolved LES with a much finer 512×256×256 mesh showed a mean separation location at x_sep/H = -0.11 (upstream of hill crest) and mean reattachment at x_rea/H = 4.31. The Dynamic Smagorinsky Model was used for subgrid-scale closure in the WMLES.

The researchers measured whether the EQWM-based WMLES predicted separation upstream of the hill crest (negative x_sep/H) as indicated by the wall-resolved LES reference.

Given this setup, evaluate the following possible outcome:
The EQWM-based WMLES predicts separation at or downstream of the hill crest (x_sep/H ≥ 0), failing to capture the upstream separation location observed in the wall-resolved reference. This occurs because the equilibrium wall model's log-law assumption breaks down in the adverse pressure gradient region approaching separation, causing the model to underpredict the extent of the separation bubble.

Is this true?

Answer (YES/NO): YES